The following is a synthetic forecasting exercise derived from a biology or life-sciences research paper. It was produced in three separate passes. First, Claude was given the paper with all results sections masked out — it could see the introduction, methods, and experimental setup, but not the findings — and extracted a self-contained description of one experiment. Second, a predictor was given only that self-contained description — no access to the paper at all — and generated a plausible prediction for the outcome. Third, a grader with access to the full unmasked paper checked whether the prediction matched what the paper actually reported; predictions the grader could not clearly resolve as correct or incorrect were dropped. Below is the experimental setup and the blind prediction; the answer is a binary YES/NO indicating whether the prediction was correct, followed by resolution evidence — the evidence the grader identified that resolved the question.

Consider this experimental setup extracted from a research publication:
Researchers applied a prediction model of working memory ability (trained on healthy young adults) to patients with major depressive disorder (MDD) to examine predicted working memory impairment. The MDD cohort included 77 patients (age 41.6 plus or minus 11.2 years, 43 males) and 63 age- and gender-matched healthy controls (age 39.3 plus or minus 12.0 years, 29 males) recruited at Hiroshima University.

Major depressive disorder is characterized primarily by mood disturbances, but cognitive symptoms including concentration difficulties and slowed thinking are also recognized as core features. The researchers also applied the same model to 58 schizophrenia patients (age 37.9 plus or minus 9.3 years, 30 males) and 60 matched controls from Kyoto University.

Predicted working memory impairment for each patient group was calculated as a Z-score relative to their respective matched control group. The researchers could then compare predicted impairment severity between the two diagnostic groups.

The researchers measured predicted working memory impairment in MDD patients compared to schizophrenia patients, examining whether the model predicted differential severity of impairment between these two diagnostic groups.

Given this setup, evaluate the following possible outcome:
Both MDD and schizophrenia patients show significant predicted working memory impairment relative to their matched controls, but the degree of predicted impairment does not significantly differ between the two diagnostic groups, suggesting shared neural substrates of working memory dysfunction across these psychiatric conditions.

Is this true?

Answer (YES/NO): NO